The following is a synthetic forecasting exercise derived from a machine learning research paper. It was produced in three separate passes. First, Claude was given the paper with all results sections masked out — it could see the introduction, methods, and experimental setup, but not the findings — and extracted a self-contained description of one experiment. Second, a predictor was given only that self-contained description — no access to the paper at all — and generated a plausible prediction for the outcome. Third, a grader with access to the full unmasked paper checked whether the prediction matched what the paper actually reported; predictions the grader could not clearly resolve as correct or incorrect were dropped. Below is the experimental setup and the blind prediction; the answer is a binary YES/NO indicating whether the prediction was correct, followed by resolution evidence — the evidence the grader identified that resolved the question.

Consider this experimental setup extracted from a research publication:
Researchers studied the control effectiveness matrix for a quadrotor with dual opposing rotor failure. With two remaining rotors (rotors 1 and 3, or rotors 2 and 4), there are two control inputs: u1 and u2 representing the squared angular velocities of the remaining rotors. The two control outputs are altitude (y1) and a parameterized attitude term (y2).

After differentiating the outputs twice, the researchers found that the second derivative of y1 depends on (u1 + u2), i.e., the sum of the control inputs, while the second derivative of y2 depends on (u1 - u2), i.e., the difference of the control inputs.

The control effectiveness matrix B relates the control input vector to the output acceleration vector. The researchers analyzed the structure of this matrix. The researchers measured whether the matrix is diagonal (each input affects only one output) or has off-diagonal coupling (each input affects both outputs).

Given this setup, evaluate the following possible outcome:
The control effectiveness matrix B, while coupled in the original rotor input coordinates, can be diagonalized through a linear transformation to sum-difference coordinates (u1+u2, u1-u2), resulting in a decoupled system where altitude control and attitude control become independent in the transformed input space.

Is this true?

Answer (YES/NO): YES